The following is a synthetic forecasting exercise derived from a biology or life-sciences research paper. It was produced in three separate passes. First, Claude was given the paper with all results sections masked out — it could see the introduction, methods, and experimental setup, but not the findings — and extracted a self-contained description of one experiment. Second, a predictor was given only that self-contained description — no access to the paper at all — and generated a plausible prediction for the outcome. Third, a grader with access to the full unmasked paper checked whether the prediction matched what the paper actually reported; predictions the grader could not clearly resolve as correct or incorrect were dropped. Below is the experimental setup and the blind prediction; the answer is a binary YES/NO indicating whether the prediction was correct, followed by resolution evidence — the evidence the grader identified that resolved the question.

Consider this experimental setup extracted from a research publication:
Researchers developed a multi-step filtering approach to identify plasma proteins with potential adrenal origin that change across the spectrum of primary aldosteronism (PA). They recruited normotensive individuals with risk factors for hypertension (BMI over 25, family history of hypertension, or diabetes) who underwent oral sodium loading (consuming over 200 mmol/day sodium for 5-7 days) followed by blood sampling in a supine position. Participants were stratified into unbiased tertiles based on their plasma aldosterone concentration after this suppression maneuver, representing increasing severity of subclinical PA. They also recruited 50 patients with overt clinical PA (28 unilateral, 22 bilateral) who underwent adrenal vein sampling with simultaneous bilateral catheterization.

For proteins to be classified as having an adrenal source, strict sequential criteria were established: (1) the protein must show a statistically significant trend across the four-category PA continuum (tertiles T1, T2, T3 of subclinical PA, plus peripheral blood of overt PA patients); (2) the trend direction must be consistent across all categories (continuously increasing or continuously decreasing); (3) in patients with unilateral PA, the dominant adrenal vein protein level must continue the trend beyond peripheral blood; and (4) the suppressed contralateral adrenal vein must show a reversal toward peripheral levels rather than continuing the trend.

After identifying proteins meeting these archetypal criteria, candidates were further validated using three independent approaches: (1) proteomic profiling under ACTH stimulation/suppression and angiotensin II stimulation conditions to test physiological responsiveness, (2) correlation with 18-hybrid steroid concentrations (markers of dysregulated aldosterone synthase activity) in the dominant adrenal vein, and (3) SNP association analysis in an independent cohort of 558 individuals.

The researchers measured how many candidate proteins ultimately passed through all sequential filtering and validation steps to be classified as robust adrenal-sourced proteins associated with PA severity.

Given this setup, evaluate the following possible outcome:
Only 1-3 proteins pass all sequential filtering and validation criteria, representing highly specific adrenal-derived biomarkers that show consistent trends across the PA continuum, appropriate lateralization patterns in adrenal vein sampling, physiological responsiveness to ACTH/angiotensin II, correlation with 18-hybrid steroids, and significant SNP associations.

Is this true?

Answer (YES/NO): YES